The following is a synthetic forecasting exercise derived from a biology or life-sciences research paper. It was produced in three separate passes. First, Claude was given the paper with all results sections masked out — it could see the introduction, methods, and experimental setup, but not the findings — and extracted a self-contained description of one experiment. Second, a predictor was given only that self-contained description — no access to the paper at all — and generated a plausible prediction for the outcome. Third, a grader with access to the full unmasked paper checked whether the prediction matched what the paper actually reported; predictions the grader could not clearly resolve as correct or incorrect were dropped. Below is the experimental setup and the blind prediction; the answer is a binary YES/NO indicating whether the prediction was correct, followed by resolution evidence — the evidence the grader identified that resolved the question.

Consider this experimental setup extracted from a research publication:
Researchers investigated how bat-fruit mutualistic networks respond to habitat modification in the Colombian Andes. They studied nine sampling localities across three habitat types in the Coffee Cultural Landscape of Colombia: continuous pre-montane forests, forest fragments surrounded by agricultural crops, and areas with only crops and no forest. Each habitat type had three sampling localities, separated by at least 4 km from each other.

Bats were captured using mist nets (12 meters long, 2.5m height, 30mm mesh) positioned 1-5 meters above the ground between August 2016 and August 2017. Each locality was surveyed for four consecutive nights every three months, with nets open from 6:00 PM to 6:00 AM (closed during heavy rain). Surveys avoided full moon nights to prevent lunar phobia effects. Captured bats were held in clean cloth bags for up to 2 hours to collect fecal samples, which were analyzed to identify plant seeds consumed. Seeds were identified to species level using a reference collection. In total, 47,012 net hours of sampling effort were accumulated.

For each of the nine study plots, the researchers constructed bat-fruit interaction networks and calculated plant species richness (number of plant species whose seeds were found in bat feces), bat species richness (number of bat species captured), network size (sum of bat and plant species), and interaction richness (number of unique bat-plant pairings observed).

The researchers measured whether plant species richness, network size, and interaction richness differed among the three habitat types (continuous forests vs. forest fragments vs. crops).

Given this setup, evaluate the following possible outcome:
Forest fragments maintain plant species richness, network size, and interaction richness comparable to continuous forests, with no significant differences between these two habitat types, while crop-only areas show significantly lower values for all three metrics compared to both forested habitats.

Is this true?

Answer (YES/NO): NO